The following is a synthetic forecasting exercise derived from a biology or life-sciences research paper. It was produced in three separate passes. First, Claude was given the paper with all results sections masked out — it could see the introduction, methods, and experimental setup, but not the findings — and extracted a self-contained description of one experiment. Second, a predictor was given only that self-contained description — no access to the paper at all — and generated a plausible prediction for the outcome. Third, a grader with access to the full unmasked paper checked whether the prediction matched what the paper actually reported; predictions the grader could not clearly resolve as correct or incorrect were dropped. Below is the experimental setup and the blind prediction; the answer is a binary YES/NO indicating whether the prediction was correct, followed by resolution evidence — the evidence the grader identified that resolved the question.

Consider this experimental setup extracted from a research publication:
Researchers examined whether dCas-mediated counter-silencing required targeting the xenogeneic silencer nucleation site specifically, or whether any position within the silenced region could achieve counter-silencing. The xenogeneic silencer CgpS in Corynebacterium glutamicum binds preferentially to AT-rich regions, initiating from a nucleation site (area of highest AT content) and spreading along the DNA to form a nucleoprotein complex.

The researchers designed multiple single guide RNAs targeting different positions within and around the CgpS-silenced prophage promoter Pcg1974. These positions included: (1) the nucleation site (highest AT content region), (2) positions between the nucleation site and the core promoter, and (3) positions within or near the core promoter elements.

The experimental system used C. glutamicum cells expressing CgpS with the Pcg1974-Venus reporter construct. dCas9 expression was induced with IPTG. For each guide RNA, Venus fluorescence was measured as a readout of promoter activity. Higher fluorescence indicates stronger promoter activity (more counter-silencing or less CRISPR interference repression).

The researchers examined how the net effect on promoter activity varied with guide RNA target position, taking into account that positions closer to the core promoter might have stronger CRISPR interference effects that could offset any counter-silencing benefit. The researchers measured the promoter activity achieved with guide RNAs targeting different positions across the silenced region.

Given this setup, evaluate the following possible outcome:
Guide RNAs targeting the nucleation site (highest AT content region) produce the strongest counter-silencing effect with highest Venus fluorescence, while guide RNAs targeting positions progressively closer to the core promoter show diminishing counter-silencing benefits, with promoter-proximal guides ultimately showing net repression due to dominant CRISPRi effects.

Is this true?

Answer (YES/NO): NO